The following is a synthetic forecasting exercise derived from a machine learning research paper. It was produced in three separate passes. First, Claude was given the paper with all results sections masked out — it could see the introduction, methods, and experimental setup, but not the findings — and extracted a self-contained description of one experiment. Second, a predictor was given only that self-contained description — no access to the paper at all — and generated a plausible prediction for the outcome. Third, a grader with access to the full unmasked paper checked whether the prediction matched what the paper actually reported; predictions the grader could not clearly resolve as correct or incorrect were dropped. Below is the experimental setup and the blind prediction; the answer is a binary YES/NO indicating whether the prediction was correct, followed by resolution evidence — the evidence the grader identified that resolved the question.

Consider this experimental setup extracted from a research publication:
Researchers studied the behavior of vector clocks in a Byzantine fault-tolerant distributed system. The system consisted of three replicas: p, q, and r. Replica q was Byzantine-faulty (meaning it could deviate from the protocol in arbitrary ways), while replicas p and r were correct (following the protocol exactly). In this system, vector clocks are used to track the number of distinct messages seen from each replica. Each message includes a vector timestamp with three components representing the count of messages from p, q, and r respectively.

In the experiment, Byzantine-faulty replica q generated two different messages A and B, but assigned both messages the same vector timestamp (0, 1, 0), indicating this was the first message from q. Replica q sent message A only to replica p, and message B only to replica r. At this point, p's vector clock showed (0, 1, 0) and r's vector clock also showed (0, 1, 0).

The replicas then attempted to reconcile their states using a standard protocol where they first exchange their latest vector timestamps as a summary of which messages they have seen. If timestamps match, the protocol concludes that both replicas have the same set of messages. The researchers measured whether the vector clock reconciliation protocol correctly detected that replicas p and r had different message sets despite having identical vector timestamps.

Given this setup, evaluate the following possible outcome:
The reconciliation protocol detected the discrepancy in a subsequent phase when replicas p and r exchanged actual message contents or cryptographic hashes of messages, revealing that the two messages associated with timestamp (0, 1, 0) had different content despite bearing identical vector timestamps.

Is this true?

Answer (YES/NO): NO